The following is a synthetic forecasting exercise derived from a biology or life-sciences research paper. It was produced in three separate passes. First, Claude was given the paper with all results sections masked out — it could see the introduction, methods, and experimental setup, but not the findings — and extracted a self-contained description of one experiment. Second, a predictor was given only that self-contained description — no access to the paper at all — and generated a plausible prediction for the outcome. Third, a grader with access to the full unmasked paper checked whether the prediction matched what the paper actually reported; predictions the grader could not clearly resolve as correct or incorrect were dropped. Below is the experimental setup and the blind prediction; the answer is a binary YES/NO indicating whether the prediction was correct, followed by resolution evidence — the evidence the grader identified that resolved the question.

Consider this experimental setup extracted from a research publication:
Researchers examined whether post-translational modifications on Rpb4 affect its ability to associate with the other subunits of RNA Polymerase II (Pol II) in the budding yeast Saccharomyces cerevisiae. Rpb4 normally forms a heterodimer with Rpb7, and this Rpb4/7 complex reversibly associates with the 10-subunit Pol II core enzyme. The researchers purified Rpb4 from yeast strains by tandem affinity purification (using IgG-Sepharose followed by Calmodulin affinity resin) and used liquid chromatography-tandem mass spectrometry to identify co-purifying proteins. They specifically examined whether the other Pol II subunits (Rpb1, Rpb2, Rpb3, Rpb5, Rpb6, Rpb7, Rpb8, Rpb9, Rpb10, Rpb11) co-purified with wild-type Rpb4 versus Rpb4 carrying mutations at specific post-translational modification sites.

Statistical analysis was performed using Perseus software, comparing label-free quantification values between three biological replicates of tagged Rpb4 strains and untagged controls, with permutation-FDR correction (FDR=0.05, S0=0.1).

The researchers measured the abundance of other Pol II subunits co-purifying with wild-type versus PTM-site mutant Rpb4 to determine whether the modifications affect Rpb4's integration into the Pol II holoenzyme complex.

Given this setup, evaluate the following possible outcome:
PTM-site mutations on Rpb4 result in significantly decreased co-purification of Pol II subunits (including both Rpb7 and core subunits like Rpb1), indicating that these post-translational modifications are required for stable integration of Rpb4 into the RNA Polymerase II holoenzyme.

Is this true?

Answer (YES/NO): NO